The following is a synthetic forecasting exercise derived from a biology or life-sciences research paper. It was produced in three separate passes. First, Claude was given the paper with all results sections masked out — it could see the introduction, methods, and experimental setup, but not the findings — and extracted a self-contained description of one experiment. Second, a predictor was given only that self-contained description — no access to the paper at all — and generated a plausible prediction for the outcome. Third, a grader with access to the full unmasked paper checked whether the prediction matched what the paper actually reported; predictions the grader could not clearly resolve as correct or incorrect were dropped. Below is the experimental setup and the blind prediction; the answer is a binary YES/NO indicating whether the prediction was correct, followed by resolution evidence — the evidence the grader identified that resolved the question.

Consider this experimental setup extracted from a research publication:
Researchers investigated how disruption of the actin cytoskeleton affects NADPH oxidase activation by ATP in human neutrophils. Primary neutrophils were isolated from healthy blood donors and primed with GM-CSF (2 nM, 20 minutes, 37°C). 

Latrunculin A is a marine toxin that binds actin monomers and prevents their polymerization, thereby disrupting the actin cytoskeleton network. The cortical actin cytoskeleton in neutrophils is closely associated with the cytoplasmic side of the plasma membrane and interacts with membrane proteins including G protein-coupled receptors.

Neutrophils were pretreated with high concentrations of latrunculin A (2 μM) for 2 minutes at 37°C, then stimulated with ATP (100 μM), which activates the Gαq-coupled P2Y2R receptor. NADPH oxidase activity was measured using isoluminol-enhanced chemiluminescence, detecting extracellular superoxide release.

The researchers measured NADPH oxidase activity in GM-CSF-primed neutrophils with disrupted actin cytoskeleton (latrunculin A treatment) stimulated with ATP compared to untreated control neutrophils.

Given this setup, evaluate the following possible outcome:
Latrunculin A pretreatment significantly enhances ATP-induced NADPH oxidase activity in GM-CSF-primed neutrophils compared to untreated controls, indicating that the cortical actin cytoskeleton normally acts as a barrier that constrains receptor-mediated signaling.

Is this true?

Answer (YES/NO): YES